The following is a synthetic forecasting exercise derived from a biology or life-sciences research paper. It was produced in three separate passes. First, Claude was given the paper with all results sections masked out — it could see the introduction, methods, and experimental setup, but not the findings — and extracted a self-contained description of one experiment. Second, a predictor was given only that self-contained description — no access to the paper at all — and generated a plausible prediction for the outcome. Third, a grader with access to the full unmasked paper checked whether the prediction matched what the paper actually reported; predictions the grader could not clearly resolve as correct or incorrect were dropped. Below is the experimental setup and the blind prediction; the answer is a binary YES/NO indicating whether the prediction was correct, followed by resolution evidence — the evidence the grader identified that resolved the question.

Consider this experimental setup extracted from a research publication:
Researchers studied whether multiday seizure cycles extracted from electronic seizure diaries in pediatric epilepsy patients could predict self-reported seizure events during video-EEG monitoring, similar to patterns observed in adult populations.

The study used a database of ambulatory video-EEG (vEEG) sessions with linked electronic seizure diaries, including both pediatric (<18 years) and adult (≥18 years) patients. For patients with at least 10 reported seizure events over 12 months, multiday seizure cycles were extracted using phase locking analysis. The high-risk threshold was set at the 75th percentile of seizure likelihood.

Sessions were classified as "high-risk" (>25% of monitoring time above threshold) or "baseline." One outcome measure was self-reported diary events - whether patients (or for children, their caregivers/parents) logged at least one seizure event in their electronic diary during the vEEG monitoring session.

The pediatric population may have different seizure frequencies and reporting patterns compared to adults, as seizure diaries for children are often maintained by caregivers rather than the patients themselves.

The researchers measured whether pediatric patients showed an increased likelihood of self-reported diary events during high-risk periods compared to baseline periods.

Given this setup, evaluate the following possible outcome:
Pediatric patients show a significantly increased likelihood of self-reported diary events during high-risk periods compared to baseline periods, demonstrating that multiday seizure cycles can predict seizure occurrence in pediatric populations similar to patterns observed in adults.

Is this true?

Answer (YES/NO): NO